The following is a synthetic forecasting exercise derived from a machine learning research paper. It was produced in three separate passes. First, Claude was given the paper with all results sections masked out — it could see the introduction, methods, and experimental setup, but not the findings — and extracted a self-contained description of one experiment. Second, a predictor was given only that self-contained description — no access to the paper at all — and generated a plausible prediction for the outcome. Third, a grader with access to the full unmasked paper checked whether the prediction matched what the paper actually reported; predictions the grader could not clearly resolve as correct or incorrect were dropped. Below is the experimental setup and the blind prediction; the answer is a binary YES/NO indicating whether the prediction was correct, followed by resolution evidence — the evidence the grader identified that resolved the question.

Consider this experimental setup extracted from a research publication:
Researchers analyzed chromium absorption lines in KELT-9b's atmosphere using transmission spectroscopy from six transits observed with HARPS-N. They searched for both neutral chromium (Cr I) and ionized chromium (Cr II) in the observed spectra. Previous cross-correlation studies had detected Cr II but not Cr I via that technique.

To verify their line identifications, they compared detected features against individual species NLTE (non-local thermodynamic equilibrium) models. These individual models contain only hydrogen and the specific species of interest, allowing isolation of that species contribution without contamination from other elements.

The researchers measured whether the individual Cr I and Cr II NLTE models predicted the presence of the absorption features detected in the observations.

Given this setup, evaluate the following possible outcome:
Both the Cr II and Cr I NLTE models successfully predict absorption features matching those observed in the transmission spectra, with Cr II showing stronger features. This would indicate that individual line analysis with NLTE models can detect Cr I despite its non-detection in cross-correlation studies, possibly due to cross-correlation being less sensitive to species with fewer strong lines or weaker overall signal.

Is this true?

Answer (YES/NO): NO